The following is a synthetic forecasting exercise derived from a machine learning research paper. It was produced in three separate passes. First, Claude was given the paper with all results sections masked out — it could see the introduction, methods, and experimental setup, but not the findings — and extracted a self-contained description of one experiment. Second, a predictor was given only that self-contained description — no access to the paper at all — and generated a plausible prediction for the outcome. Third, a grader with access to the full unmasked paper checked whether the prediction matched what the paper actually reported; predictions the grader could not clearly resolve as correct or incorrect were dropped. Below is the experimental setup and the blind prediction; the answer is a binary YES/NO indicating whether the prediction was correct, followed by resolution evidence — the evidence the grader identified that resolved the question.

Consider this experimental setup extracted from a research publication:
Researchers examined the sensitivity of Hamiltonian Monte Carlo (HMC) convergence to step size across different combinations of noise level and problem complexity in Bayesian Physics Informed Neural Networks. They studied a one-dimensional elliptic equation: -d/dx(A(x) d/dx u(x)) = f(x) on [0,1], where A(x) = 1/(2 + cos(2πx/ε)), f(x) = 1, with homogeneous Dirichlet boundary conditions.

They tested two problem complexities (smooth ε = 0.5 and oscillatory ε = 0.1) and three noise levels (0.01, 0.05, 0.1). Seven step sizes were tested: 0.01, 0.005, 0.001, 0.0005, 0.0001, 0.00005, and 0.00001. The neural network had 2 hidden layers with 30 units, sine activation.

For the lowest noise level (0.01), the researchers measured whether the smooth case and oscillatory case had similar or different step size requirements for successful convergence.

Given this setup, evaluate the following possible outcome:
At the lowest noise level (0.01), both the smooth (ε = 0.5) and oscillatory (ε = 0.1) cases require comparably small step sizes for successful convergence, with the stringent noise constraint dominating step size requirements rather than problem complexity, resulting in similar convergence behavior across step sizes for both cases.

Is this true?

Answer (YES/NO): YES